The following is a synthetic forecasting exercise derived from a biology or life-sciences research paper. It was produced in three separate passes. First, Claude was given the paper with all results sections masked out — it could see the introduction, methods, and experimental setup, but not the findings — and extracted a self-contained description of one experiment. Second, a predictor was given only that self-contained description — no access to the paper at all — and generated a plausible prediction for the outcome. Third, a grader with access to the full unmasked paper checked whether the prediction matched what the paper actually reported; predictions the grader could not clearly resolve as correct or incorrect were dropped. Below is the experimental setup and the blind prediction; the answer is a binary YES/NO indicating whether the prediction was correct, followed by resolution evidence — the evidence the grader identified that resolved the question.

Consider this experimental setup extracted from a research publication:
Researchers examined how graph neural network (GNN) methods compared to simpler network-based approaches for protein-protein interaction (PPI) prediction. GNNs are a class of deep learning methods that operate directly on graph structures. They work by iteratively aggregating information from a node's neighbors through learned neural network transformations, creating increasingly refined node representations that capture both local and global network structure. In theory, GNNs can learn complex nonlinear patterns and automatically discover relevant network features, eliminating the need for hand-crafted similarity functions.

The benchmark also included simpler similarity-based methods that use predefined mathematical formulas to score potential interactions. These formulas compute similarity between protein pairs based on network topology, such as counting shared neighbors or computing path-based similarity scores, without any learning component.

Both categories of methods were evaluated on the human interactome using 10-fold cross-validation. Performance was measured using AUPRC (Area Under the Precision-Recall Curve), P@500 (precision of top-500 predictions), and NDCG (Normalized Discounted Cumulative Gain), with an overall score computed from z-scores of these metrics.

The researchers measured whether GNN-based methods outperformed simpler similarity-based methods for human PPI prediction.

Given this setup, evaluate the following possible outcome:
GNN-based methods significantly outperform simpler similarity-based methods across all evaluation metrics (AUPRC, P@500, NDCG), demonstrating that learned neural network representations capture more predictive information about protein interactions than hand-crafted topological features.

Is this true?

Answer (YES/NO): NO